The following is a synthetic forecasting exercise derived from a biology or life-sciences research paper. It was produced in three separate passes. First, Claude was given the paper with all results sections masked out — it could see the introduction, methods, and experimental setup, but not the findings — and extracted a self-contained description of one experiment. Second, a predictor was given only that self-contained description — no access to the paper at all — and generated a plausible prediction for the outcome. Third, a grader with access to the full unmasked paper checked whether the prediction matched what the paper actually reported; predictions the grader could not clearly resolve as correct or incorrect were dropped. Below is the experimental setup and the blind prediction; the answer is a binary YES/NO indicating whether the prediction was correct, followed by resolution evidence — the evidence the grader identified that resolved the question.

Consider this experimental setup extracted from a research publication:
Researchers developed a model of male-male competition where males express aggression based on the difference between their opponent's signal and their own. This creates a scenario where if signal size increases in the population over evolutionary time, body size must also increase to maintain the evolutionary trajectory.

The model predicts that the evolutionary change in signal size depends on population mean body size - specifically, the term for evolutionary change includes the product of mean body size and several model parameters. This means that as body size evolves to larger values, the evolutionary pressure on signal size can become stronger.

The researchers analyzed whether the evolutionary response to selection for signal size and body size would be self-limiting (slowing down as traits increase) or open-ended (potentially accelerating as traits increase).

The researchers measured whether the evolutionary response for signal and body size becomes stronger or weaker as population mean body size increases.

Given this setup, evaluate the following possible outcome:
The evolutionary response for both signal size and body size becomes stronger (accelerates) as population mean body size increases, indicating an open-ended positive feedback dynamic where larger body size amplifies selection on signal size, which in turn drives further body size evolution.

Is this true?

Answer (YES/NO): YES